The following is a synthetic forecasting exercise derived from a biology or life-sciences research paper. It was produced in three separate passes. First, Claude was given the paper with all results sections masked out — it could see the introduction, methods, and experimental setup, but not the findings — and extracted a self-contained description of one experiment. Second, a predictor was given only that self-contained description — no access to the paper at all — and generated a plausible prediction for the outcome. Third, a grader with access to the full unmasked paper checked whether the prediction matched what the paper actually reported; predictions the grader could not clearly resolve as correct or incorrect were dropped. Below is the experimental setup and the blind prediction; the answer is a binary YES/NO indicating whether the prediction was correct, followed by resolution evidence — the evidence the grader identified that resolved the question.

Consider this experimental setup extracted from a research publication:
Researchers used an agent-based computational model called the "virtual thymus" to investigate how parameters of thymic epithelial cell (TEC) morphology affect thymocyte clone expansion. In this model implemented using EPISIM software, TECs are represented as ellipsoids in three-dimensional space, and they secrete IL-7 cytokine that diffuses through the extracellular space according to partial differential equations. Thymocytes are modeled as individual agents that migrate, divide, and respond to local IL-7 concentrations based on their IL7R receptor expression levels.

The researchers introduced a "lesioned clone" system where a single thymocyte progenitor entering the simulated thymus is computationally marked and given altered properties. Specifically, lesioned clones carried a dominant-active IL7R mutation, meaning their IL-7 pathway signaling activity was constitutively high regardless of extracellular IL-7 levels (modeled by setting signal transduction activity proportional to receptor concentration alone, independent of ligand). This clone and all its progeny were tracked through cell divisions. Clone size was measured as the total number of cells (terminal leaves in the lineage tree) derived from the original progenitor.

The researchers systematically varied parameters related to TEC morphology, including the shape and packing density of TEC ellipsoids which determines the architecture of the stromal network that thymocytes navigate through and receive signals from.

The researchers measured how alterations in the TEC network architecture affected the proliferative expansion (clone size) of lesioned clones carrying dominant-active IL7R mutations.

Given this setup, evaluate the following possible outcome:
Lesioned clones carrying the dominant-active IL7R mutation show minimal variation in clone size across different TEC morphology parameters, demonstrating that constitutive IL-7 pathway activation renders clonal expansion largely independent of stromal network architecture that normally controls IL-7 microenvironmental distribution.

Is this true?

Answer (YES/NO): NO